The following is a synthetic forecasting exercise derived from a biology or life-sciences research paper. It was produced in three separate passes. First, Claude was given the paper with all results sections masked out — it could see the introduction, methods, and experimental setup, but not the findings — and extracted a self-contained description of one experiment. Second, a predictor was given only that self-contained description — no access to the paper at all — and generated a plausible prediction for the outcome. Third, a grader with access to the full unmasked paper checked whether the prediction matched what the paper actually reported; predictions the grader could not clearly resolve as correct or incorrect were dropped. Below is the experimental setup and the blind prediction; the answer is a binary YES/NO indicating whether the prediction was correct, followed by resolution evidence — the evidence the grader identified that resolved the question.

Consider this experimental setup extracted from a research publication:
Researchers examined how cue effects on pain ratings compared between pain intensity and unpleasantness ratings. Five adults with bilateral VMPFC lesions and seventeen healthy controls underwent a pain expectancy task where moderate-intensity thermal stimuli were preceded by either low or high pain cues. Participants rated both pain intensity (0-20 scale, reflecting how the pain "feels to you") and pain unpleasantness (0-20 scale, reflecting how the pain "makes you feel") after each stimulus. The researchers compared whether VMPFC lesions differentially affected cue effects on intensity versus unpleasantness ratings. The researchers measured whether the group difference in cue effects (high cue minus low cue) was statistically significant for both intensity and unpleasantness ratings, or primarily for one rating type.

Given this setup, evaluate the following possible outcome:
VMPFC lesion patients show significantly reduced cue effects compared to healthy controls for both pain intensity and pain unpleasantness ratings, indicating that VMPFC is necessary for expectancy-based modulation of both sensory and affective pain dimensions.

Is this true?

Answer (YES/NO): NO